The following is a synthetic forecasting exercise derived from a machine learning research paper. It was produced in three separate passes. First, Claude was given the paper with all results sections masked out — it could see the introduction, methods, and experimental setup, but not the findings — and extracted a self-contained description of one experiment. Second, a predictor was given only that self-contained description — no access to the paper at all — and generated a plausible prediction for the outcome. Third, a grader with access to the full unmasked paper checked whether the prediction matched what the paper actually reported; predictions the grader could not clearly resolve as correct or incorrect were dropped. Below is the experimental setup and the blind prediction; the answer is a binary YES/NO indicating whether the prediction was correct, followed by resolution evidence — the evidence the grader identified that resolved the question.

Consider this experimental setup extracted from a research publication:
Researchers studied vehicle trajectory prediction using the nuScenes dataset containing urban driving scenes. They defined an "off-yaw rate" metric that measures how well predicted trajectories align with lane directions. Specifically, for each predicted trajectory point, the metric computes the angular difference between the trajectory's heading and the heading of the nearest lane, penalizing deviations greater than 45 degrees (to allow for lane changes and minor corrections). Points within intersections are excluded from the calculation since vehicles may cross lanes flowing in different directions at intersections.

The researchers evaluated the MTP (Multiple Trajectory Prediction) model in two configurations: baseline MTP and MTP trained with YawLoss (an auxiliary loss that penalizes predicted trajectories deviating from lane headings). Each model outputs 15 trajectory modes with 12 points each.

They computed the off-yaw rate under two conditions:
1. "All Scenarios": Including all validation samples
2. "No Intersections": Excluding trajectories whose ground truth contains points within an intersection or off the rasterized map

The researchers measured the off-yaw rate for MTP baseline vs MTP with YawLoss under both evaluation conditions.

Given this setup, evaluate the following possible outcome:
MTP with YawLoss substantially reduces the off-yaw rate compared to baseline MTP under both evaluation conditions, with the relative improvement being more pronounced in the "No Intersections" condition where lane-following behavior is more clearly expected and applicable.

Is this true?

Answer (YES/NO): NO